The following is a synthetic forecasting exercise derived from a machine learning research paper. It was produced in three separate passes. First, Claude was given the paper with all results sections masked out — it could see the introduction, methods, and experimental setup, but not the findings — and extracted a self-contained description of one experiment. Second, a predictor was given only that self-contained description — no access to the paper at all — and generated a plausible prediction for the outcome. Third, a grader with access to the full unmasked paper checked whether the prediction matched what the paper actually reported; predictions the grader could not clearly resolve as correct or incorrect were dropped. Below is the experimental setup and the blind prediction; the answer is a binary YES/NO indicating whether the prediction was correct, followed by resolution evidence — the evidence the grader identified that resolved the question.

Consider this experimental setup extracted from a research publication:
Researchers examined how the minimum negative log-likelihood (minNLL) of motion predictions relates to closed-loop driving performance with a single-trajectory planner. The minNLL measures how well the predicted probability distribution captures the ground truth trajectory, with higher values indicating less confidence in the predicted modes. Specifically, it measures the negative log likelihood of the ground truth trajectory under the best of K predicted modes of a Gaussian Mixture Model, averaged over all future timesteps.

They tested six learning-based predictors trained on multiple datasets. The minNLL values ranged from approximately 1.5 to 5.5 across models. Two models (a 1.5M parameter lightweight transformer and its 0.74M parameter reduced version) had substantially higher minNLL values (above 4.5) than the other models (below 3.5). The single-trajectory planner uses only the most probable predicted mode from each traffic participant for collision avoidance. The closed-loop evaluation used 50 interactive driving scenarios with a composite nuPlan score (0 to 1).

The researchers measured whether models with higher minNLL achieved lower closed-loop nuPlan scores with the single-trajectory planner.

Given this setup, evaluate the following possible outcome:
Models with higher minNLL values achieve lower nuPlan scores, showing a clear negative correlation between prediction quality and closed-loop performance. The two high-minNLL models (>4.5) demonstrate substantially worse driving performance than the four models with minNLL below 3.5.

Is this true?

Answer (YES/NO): NO